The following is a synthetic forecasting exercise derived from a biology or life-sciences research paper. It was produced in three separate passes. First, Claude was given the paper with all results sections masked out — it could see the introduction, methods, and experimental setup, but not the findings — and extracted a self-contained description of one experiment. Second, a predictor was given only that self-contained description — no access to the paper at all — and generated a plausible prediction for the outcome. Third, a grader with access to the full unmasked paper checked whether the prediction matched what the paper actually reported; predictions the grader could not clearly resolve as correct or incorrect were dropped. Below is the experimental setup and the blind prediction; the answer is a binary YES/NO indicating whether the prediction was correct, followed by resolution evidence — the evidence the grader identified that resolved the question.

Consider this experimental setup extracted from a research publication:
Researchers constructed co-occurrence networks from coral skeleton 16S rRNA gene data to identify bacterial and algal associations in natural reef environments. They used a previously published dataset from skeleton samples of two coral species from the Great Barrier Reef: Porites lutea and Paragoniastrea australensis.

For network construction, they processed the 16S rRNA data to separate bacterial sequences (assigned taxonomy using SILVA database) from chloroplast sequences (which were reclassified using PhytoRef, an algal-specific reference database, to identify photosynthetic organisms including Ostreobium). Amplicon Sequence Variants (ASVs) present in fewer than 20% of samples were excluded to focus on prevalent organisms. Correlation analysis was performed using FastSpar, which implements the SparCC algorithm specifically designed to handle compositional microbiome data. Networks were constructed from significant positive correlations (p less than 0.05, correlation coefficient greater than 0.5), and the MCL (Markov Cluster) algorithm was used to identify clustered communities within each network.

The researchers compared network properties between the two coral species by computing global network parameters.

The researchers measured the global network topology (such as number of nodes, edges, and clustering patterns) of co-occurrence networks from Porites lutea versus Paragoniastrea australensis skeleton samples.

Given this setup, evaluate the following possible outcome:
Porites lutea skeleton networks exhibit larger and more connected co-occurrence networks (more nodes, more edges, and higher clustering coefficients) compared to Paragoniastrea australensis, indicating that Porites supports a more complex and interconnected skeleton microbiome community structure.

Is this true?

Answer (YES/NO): NO